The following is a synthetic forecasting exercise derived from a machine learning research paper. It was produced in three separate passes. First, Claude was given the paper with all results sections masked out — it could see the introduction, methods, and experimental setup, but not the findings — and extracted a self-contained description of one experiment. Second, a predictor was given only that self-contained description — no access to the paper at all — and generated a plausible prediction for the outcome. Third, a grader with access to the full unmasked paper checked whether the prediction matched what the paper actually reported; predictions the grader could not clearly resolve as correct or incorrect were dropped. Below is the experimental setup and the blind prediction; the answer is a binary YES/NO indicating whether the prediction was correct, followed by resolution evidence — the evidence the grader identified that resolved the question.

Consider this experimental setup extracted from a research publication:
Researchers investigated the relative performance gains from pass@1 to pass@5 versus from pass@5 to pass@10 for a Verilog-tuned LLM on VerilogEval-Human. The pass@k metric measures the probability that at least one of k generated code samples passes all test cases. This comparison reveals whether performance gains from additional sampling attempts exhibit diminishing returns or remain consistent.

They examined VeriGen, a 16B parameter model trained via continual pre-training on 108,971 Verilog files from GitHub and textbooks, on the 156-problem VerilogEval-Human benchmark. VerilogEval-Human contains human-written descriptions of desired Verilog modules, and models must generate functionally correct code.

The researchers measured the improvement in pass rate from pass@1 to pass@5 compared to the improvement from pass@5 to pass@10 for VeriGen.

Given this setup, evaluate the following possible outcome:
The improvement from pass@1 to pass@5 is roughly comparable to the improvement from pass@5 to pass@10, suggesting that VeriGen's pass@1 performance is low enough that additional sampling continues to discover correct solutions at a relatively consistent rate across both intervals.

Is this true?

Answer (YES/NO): NO